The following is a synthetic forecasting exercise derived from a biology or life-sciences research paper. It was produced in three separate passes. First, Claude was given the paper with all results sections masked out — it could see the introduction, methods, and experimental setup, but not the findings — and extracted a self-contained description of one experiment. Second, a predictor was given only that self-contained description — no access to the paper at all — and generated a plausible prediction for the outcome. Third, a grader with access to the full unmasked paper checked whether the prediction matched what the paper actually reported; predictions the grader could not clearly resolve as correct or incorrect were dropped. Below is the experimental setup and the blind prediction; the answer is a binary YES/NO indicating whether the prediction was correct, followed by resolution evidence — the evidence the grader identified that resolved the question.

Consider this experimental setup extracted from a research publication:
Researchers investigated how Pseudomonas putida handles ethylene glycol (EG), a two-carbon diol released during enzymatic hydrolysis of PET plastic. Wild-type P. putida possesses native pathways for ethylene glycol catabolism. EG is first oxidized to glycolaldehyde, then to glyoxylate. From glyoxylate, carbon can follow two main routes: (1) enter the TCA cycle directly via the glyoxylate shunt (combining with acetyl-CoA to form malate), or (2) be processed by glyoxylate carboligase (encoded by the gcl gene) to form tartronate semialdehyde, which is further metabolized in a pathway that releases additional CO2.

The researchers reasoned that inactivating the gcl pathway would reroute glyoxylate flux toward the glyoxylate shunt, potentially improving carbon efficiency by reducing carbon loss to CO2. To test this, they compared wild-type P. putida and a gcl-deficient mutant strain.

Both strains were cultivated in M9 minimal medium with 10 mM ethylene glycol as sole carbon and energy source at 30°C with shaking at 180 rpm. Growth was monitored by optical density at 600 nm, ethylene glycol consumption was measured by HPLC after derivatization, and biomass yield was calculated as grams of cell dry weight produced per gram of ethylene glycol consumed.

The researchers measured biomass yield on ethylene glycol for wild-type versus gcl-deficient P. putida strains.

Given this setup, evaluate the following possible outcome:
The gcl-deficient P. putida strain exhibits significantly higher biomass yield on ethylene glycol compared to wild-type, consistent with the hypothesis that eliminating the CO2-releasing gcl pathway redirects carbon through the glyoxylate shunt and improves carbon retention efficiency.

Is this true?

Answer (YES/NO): NO